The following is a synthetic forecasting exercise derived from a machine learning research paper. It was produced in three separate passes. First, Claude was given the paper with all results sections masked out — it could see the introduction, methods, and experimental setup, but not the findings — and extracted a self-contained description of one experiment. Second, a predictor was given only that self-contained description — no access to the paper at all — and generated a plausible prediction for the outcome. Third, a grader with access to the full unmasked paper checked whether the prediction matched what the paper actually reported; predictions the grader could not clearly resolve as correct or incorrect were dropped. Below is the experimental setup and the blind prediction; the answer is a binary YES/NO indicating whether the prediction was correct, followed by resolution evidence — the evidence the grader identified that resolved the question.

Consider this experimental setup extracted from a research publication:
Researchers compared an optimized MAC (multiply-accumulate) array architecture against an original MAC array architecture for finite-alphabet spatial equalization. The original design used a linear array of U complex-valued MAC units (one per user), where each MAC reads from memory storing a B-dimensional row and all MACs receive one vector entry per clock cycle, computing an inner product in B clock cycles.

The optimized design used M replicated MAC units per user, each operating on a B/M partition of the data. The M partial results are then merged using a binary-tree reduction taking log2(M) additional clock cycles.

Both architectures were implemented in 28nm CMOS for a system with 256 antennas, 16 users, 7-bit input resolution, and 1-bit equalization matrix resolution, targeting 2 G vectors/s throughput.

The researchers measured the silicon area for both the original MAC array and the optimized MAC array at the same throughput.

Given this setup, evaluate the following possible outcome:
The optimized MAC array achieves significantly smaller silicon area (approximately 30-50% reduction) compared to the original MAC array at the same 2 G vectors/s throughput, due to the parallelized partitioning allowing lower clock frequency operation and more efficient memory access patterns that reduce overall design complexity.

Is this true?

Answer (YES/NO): NO